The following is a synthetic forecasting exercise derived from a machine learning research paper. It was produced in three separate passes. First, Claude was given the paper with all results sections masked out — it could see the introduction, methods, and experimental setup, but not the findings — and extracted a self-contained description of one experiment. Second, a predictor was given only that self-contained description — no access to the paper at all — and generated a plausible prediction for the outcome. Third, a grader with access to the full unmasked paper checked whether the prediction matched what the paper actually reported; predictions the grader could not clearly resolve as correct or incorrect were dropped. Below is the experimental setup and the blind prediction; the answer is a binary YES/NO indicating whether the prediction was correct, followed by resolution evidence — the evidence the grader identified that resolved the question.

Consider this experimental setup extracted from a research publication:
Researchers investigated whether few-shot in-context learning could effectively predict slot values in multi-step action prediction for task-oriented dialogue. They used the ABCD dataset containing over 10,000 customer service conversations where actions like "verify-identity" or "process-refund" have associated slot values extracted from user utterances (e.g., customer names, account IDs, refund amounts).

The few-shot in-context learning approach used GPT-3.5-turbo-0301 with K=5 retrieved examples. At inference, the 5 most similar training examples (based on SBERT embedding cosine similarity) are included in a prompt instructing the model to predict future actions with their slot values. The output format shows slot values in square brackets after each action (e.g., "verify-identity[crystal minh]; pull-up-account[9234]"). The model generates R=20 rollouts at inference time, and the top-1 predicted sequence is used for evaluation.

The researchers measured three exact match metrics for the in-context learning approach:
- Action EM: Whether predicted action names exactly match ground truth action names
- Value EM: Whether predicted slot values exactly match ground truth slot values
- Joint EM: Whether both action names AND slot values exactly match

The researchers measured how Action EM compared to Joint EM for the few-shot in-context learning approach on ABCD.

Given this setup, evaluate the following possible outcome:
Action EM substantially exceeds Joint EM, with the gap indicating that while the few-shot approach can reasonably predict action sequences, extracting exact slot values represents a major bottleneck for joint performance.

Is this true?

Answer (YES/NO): YES